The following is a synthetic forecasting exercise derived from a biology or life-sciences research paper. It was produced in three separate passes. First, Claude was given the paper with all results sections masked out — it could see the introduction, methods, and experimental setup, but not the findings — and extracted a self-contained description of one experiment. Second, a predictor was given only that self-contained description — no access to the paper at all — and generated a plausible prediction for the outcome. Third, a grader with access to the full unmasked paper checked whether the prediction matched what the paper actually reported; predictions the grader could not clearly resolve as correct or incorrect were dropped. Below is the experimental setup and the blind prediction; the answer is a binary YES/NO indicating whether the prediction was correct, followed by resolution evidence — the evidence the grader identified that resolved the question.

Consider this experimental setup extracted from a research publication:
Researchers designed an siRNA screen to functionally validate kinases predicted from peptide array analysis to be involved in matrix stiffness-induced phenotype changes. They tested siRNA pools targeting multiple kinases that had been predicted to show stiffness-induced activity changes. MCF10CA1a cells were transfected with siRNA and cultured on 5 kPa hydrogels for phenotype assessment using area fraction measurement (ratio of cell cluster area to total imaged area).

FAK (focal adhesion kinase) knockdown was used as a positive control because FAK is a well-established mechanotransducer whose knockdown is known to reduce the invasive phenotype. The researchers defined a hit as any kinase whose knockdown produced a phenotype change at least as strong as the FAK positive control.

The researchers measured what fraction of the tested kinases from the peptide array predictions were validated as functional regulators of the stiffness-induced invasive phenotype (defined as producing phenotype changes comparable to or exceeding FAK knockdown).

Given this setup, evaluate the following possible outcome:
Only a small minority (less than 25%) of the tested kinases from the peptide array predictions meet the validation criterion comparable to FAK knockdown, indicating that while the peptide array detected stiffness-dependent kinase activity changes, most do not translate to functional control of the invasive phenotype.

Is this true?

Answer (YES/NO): YES